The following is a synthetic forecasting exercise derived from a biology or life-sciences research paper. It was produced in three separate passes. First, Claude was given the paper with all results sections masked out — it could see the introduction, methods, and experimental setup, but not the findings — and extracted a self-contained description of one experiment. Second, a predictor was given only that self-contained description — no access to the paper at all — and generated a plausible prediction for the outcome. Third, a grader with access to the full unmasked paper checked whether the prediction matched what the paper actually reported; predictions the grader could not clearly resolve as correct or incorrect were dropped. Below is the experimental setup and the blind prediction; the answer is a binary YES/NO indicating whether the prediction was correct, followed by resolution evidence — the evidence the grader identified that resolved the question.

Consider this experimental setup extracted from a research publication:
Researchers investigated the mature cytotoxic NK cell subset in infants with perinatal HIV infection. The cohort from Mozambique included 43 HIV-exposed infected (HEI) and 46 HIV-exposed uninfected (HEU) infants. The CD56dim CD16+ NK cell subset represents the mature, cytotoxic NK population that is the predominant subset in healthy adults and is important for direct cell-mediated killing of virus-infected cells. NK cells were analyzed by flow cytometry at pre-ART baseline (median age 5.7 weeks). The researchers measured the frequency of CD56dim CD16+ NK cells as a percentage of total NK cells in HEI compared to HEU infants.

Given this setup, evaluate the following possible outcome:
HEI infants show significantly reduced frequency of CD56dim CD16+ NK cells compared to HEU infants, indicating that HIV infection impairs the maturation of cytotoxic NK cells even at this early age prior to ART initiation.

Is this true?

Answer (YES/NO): NO